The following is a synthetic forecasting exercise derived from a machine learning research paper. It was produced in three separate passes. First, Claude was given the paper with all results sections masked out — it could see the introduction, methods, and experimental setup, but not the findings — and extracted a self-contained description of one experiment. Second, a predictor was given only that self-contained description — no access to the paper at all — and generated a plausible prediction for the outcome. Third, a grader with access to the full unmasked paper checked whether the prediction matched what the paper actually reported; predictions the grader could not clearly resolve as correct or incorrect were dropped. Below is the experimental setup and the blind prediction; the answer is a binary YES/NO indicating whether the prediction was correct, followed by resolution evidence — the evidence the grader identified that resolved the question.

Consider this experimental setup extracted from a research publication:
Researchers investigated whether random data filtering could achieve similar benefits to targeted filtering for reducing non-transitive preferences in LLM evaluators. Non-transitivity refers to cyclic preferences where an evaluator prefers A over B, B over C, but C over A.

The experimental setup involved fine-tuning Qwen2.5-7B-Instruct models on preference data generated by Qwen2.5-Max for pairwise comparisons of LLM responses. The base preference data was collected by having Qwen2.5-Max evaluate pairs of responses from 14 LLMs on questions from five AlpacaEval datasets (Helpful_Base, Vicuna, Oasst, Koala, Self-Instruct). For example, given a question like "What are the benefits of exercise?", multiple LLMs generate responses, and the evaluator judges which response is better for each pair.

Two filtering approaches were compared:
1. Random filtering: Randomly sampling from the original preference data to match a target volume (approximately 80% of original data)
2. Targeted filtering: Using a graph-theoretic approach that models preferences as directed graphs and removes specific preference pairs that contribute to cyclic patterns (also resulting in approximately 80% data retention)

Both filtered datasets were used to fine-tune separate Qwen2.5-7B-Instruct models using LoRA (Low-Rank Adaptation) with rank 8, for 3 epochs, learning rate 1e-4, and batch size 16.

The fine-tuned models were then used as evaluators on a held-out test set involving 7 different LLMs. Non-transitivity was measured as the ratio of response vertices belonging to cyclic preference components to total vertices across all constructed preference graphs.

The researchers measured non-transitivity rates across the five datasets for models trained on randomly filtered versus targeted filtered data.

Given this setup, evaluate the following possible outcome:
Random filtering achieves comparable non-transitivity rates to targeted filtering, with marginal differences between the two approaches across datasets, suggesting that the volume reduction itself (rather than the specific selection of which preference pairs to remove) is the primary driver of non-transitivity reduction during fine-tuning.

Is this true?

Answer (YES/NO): NO